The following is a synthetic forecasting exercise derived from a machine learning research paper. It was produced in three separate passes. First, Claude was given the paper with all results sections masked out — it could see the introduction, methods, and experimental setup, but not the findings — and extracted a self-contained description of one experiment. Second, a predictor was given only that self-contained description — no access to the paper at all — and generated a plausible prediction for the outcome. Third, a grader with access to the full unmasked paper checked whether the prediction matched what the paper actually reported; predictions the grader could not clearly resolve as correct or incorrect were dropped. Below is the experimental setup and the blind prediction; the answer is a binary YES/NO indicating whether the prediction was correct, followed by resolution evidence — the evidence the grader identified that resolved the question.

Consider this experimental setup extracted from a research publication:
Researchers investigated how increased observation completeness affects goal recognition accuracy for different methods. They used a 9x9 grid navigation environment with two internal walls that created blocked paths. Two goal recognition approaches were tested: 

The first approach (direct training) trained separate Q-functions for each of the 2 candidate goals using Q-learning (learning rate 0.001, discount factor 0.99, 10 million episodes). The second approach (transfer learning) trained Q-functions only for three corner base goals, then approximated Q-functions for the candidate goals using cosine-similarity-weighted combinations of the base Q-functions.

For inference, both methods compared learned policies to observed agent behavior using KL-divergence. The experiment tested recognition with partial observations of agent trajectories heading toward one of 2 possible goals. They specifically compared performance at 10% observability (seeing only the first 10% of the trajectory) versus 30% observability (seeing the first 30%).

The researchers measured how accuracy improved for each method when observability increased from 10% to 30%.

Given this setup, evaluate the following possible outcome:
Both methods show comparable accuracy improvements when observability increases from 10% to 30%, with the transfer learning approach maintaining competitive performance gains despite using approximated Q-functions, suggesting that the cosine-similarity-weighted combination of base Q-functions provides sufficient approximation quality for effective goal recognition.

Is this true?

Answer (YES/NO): NO